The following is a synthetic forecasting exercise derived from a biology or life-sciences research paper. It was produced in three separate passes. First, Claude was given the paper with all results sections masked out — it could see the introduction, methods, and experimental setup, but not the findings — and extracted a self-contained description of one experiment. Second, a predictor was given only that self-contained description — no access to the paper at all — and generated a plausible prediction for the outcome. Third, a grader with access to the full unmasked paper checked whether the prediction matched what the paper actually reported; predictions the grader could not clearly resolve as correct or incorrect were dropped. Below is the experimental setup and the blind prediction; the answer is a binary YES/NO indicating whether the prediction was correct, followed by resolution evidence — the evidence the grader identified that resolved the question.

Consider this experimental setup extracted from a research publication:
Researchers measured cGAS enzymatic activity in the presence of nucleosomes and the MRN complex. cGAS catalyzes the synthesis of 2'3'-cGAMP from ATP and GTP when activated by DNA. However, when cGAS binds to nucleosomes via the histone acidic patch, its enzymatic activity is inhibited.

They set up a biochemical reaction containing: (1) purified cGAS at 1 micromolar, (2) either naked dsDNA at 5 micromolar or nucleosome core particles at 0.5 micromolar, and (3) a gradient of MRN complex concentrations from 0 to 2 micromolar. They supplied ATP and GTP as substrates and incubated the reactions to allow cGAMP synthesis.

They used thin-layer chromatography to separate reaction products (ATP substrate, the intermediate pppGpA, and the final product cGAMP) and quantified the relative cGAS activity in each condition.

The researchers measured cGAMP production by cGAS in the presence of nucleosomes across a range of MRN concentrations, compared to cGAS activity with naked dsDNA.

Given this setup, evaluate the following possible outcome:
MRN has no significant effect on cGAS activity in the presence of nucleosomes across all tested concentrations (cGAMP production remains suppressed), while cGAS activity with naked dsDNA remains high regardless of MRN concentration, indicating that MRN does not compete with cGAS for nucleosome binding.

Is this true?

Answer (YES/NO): NO